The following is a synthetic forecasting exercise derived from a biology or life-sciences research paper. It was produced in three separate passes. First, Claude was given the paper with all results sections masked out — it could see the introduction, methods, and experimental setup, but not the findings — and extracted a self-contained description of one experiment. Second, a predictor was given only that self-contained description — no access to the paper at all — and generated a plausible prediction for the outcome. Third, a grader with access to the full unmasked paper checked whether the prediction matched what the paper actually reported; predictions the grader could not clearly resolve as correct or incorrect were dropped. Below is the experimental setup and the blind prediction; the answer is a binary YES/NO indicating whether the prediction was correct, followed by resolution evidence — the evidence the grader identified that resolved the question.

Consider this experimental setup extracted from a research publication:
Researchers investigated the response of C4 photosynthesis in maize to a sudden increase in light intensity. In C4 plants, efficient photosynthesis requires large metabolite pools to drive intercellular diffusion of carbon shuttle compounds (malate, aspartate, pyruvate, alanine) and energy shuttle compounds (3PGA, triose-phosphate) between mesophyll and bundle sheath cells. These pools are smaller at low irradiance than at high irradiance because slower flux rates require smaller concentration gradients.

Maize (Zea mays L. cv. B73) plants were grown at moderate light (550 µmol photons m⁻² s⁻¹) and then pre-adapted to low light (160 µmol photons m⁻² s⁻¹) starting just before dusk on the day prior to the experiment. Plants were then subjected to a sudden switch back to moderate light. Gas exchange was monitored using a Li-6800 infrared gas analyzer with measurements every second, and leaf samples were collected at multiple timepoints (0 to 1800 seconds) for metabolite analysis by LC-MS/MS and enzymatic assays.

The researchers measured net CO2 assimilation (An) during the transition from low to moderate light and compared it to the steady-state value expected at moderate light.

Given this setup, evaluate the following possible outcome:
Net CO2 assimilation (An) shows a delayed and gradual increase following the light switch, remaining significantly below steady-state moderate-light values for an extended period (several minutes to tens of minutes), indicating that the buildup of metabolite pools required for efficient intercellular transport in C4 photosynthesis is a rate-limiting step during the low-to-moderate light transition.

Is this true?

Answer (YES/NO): YES